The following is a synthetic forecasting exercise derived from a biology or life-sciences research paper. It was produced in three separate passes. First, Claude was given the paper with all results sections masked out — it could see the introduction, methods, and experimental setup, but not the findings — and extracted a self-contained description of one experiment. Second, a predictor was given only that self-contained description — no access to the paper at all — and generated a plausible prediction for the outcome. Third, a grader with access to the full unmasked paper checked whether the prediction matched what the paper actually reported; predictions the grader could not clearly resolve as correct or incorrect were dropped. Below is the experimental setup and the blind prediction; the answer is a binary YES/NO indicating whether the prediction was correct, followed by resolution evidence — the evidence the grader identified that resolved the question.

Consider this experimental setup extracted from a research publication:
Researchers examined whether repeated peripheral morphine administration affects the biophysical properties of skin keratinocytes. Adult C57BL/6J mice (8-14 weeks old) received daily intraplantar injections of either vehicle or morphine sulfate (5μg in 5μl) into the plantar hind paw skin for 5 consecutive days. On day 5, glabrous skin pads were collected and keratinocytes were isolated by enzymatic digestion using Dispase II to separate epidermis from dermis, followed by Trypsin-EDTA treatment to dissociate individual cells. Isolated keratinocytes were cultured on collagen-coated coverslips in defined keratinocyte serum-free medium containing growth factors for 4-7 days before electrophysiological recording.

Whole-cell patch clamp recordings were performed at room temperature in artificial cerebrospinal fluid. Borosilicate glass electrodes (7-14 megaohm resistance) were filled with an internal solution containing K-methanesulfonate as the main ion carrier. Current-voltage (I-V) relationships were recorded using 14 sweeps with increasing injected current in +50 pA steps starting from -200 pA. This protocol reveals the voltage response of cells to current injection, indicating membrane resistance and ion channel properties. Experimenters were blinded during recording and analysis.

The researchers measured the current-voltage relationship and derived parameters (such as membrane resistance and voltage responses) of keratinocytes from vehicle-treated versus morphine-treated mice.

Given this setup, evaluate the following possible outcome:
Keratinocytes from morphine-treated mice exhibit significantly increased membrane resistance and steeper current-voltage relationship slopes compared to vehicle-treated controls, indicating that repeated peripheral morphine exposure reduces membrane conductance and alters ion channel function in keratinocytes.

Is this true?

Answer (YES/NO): NO